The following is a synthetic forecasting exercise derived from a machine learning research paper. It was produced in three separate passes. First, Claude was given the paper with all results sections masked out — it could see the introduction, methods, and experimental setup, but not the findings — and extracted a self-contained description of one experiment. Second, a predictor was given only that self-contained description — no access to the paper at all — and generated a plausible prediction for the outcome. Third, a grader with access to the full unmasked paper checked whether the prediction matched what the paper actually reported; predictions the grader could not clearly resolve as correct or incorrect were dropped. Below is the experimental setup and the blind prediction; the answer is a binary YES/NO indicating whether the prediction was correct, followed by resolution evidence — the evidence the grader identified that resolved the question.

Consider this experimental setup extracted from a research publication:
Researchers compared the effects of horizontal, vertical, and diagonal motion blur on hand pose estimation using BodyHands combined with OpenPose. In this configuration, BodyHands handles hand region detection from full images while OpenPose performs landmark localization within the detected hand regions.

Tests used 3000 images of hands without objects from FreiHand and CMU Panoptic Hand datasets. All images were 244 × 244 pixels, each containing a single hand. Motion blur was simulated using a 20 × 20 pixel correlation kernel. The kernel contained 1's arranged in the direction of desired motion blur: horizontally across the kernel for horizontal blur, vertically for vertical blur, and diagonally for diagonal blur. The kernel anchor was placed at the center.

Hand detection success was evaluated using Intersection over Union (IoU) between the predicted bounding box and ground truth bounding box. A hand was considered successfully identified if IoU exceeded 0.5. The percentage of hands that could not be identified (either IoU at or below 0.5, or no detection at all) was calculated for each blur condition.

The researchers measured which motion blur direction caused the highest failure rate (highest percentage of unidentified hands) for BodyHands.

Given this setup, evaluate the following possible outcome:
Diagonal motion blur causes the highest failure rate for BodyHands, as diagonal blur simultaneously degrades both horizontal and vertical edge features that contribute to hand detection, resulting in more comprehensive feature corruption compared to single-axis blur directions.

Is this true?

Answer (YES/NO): YES